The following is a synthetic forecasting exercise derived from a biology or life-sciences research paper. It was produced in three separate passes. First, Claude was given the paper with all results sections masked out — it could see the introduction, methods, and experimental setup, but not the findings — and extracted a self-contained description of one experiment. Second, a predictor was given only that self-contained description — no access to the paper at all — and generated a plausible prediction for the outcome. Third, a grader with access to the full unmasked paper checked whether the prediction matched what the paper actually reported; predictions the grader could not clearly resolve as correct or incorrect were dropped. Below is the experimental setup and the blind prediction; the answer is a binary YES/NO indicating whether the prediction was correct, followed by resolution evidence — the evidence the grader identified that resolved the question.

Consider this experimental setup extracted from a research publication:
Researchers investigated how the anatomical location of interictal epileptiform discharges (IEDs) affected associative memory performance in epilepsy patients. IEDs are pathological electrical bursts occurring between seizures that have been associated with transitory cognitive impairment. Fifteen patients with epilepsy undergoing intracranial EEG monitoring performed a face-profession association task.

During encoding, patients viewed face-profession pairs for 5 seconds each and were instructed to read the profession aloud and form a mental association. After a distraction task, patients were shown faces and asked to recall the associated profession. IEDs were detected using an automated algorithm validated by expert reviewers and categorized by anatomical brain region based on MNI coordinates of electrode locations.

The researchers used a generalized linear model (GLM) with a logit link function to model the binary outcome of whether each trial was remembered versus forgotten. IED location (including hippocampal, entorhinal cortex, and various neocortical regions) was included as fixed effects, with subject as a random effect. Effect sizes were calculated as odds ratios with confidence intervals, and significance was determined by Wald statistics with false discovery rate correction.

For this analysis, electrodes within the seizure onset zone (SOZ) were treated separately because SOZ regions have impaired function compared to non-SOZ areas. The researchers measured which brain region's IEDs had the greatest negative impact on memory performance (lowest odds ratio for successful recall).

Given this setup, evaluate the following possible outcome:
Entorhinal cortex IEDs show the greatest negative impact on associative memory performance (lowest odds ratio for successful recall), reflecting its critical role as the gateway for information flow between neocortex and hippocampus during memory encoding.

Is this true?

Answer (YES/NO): NO